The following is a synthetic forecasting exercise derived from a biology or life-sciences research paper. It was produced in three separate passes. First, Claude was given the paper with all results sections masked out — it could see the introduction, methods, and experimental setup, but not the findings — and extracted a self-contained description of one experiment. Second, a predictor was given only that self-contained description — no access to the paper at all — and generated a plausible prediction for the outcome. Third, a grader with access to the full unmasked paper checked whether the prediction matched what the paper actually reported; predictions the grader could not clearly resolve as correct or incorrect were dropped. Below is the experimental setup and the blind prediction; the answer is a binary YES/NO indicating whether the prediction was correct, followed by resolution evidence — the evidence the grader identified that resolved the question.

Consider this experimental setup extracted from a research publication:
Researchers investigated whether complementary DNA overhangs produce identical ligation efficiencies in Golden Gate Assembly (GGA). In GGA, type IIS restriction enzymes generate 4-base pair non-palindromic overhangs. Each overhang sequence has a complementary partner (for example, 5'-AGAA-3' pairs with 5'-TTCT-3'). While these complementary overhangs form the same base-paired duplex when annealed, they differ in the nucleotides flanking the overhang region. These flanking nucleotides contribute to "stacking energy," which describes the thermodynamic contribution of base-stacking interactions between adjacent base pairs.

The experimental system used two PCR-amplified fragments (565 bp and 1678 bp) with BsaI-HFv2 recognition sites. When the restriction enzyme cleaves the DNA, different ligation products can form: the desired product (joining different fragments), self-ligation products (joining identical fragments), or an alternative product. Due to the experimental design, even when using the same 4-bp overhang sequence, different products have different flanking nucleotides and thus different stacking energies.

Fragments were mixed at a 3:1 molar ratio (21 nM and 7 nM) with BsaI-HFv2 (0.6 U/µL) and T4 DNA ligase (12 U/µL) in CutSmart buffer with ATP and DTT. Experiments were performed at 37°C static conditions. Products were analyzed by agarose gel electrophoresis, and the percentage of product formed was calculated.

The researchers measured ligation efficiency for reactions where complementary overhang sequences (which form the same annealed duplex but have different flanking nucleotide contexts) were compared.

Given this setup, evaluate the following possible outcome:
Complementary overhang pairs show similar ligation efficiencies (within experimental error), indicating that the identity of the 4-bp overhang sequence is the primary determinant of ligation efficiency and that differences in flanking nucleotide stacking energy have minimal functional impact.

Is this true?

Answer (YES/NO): NO